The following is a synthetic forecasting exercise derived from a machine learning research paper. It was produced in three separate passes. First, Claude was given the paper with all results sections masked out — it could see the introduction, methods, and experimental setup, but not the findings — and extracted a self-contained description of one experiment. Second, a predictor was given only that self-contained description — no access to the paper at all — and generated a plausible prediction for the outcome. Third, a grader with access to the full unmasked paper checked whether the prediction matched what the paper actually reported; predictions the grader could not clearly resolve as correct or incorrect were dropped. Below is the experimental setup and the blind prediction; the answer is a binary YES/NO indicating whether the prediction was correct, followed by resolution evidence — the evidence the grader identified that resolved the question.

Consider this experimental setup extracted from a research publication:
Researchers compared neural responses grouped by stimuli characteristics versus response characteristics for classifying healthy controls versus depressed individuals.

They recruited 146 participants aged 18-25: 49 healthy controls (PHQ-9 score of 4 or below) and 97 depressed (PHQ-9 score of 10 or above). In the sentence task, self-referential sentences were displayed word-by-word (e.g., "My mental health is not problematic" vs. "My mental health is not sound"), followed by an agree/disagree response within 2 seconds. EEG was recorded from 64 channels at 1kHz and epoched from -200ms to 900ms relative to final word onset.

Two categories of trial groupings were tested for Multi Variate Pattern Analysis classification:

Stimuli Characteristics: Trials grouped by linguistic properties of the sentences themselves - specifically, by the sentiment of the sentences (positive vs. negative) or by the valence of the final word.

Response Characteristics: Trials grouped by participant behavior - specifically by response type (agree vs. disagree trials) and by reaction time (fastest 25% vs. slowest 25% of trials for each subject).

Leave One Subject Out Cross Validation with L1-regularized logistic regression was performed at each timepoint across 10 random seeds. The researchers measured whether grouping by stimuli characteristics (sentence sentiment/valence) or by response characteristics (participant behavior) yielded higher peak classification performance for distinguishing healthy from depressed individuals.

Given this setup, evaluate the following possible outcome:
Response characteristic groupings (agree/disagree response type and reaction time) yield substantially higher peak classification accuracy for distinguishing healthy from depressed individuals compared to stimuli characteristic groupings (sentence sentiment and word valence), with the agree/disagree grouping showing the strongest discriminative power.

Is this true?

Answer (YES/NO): NO